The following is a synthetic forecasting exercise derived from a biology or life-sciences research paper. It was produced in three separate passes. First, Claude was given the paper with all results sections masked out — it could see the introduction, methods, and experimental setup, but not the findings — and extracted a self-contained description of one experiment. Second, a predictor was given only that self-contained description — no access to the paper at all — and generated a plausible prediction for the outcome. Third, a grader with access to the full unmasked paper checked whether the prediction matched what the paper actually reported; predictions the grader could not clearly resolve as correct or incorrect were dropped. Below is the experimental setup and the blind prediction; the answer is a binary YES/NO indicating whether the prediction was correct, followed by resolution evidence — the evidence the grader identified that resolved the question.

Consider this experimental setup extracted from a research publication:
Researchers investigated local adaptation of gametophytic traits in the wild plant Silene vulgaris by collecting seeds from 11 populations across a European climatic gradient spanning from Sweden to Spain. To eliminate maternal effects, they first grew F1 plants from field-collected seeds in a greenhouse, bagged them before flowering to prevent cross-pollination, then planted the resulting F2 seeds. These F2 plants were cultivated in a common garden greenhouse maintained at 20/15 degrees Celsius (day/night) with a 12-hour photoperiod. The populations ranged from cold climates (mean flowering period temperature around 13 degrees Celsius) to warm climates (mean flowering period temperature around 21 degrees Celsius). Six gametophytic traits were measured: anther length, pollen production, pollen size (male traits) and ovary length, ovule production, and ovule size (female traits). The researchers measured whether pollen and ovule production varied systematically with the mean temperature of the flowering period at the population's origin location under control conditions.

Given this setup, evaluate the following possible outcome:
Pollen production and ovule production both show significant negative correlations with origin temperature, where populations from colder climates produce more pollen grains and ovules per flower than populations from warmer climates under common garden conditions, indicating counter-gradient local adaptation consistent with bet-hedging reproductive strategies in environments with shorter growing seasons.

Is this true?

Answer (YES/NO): NO